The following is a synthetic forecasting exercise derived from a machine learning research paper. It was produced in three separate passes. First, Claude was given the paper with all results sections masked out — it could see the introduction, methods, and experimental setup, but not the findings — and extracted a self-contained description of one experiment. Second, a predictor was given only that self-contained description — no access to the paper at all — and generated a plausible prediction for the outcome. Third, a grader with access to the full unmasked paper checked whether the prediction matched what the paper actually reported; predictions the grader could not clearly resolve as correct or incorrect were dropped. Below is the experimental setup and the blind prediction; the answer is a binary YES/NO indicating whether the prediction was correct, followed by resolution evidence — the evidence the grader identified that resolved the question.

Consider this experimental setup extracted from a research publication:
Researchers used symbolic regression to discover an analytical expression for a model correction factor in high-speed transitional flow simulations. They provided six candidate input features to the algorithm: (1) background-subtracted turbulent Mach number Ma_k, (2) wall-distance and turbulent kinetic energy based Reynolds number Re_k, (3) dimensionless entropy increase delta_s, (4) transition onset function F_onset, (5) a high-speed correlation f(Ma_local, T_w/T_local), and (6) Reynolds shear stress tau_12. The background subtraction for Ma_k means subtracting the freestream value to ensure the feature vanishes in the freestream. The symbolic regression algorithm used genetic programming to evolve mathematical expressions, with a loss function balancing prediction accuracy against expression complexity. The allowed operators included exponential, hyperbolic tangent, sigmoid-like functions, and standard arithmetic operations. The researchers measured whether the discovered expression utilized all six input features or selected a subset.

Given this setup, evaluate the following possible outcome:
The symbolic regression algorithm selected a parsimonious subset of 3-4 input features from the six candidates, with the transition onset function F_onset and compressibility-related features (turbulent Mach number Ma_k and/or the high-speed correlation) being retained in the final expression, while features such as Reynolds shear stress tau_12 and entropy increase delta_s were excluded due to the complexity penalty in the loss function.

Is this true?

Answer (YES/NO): NO